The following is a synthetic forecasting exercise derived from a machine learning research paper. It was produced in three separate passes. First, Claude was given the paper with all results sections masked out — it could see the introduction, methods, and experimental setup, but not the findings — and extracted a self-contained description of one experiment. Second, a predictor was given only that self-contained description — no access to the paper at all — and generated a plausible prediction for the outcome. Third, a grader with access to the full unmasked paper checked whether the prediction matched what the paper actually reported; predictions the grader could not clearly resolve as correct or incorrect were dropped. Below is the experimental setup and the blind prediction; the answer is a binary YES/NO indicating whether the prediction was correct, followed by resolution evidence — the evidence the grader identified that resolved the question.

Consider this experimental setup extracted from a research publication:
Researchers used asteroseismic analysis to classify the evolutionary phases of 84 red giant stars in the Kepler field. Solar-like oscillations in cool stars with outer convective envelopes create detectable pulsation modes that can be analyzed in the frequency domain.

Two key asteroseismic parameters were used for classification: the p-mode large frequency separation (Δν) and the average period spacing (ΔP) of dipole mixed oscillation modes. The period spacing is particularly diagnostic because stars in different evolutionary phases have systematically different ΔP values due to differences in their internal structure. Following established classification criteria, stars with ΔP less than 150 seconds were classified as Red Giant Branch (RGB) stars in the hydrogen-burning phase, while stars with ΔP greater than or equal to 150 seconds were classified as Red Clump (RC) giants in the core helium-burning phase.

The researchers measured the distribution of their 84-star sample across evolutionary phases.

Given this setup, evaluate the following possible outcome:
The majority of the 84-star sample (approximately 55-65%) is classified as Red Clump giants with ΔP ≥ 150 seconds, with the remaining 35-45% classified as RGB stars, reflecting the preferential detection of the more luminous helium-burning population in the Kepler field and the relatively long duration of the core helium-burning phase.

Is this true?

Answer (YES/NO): NO